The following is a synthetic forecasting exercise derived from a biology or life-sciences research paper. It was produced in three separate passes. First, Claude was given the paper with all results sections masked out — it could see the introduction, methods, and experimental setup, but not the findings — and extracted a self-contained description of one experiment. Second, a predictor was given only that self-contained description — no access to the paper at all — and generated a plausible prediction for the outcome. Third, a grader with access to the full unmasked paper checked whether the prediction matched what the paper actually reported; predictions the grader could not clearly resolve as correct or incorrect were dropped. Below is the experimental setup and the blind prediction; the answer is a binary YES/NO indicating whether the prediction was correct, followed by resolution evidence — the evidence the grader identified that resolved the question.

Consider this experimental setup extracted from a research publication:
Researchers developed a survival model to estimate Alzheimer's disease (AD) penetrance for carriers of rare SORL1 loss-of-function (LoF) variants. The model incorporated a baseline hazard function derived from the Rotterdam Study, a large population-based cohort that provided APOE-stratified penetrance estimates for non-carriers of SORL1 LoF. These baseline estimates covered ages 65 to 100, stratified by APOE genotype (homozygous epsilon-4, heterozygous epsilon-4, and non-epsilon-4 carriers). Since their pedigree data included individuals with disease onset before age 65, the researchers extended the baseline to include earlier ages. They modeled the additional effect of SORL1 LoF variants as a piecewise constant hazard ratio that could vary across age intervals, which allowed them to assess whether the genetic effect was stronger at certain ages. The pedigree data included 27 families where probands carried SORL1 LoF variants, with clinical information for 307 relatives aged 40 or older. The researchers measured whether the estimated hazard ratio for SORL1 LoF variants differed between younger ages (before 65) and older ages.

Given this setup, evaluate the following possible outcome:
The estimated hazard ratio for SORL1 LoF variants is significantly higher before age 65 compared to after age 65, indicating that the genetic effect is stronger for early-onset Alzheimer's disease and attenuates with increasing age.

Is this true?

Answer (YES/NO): NO